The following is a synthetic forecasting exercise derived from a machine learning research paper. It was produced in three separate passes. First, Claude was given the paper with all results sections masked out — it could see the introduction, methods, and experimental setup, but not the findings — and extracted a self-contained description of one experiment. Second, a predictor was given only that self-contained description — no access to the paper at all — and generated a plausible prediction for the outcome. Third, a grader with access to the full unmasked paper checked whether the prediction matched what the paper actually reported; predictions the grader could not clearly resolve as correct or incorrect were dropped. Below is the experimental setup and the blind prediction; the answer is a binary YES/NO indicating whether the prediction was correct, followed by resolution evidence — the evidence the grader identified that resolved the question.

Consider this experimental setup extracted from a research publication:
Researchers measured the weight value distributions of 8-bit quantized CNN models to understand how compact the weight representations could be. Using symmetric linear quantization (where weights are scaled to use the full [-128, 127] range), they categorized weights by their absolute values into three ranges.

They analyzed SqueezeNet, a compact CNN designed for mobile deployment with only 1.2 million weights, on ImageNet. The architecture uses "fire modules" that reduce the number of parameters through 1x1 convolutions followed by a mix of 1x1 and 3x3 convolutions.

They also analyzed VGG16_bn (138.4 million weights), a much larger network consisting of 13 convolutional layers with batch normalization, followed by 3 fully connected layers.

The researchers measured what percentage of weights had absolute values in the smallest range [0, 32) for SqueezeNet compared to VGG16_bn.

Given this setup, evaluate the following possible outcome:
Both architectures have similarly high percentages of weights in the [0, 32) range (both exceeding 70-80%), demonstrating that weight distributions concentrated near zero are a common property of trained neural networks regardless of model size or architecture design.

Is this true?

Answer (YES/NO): YES